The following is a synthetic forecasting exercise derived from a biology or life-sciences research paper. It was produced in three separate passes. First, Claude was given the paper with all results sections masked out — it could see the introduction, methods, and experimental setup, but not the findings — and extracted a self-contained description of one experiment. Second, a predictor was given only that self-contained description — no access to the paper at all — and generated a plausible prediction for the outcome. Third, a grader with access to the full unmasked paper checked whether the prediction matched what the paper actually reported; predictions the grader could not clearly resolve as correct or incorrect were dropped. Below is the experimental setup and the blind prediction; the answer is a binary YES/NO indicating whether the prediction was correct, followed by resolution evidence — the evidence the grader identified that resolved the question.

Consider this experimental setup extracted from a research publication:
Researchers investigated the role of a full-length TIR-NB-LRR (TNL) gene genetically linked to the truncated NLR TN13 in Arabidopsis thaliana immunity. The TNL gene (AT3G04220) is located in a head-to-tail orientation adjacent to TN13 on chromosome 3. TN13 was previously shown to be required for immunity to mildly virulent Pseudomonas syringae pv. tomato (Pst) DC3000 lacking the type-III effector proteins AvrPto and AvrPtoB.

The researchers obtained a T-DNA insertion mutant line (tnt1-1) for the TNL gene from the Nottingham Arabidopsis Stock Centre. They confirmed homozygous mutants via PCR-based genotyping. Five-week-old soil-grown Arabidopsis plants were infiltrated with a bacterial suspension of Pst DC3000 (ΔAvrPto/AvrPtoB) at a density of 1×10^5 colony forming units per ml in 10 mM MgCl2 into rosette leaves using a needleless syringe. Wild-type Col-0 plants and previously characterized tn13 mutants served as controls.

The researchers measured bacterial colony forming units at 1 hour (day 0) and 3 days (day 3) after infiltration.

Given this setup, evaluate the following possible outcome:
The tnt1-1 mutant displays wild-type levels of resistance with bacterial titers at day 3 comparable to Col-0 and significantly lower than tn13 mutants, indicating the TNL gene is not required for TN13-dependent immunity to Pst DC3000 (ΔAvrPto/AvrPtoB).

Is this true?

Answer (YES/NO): NO